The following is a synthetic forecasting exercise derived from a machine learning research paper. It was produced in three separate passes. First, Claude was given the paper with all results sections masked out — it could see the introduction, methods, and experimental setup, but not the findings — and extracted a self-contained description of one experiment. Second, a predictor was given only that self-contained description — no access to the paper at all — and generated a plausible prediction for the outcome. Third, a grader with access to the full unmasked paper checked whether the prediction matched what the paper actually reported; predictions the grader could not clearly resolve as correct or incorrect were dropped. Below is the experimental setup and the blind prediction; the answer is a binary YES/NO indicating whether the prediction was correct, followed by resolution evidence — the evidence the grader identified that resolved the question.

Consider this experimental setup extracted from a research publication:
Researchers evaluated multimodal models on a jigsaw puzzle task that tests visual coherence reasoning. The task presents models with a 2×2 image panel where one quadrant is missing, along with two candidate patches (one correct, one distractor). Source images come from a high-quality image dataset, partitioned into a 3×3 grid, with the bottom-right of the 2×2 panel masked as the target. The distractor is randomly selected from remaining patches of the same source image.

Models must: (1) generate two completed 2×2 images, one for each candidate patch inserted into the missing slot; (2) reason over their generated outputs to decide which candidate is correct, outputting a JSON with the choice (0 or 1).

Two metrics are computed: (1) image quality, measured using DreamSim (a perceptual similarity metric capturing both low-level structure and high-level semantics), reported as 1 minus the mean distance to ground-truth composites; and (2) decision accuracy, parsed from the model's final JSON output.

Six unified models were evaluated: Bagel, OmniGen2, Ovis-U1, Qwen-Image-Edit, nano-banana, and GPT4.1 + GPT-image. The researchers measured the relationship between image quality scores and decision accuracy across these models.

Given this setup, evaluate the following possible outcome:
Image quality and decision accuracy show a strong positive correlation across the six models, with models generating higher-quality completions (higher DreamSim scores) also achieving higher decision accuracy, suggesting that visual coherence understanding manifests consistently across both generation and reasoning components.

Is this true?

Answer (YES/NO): NO